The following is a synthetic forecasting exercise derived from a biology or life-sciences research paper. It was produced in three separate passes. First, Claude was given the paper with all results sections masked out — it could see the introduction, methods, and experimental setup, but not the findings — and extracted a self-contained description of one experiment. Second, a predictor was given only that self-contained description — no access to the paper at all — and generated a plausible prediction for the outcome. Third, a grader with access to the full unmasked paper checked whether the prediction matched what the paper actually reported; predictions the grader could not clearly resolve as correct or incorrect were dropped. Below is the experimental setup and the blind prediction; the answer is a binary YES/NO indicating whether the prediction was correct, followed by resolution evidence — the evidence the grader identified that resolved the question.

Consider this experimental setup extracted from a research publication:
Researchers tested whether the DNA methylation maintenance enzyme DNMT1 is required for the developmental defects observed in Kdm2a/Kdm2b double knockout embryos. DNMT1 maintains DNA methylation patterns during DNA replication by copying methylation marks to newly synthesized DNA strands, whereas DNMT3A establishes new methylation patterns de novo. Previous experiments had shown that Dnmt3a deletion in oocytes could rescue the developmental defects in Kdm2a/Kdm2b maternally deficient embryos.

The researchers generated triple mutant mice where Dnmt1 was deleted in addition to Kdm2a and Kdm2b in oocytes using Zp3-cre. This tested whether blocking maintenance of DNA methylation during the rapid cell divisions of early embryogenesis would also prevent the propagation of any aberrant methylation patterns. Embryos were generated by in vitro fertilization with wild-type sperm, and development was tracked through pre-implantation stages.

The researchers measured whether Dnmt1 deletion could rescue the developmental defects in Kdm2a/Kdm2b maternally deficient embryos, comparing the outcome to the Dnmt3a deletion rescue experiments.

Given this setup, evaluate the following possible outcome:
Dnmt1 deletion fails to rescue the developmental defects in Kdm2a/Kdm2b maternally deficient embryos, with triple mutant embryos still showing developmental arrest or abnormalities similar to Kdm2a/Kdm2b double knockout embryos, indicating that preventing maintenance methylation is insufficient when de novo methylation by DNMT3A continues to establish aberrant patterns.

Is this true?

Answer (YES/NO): YES